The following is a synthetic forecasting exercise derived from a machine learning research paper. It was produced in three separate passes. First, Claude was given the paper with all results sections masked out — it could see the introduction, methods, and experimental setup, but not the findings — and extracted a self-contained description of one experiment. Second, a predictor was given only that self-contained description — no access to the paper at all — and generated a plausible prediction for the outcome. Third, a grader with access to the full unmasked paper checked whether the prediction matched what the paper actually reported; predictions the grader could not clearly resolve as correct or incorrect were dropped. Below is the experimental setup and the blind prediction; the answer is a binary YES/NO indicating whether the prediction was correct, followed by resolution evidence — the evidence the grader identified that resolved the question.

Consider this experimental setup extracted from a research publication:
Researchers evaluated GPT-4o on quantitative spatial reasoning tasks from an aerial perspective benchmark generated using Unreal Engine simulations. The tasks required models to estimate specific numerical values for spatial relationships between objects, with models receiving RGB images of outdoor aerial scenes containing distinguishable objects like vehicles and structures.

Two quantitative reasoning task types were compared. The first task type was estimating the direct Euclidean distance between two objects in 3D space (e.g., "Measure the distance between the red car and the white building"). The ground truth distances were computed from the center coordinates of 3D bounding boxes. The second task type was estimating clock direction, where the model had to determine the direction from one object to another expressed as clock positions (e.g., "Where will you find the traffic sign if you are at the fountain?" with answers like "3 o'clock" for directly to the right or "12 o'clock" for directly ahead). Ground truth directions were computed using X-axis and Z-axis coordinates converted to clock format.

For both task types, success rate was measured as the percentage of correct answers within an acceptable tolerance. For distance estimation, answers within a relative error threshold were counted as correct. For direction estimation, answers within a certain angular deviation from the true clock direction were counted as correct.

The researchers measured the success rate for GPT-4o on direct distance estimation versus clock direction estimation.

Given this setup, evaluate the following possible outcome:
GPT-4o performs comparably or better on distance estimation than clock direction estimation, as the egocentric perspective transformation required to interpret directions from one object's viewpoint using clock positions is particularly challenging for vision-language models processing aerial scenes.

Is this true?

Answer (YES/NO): NO